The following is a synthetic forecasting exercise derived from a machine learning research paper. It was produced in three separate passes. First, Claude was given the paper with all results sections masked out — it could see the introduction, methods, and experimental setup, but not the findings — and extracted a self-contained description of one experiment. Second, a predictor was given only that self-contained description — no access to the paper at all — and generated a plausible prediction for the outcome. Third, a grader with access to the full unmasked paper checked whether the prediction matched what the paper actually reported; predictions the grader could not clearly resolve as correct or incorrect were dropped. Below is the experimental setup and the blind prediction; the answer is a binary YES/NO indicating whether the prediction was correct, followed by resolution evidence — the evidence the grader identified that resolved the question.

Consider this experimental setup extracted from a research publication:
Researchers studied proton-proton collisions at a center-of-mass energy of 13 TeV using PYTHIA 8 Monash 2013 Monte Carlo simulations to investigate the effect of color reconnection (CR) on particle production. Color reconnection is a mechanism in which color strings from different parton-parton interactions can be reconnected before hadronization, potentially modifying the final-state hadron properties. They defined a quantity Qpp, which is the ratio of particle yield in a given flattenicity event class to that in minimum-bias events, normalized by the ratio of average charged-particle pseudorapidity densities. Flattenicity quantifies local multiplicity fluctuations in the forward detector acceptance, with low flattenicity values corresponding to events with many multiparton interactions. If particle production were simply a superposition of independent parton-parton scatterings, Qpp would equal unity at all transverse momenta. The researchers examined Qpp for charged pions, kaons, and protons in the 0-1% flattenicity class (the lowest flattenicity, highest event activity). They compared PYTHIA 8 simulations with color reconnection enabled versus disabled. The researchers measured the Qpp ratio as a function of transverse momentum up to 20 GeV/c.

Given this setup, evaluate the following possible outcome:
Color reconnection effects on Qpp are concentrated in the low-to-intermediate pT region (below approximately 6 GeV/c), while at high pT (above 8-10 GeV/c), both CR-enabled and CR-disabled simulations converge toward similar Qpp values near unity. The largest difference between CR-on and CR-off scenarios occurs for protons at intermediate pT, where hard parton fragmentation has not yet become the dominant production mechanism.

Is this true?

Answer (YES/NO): NO